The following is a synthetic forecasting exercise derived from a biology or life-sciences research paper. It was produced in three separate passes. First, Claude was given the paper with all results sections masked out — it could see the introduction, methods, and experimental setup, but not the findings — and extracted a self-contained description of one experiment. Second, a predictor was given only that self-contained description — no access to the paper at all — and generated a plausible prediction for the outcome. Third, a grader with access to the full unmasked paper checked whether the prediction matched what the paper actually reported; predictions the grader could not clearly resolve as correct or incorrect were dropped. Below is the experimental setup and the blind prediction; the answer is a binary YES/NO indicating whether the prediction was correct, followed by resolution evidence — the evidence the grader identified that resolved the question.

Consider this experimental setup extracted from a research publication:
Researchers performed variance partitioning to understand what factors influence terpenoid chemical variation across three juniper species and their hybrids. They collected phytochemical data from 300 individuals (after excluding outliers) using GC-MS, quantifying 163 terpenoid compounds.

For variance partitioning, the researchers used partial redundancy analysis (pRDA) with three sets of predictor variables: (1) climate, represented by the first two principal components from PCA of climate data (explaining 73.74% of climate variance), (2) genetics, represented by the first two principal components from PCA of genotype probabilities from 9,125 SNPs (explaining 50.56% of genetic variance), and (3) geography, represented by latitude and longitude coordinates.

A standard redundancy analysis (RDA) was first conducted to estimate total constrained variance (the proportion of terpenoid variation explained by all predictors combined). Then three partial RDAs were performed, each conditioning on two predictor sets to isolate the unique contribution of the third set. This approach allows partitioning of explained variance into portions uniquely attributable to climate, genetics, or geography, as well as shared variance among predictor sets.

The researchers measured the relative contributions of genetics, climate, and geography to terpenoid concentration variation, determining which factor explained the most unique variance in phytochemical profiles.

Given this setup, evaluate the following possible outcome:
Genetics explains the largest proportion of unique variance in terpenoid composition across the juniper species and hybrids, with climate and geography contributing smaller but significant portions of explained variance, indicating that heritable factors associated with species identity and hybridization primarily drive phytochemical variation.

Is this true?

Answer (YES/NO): YES